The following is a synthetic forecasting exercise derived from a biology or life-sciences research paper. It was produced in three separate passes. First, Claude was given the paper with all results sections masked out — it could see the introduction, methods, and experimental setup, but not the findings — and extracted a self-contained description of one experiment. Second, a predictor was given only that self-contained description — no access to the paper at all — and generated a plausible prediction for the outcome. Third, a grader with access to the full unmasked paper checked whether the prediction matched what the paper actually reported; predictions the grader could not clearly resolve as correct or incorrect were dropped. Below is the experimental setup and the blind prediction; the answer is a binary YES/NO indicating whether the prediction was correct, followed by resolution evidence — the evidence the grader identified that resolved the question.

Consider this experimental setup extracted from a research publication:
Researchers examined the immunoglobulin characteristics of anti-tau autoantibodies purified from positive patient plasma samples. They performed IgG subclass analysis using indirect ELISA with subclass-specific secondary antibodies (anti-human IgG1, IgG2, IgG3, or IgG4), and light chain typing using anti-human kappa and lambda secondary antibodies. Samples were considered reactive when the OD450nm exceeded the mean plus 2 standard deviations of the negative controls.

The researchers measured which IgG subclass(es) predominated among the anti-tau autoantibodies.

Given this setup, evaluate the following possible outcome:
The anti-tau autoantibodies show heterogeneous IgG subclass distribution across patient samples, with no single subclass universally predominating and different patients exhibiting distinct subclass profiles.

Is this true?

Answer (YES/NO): YES